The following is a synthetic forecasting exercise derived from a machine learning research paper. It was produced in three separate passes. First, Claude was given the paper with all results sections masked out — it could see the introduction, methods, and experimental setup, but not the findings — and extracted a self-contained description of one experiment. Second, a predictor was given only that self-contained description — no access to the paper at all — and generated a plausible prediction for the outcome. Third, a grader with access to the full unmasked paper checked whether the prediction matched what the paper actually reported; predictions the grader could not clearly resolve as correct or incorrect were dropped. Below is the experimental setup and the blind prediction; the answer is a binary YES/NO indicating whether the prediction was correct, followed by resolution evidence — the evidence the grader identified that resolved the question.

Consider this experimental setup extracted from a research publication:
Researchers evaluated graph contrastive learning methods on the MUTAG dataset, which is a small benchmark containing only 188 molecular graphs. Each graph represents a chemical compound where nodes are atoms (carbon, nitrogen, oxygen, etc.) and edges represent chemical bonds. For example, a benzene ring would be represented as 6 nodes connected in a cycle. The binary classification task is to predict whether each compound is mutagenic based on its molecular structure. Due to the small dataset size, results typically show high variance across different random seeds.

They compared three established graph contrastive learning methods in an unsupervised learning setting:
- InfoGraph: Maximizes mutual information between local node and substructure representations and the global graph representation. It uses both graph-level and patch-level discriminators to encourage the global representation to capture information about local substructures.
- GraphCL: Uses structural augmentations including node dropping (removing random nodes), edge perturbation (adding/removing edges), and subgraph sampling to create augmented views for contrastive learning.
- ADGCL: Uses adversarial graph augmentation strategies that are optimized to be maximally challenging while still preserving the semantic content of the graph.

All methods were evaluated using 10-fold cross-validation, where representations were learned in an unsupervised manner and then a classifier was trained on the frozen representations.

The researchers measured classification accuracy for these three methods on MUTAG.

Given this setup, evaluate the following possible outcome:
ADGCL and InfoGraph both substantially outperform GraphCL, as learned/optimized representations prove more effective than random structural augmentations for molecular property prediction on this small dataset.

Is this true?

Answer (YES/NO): NO